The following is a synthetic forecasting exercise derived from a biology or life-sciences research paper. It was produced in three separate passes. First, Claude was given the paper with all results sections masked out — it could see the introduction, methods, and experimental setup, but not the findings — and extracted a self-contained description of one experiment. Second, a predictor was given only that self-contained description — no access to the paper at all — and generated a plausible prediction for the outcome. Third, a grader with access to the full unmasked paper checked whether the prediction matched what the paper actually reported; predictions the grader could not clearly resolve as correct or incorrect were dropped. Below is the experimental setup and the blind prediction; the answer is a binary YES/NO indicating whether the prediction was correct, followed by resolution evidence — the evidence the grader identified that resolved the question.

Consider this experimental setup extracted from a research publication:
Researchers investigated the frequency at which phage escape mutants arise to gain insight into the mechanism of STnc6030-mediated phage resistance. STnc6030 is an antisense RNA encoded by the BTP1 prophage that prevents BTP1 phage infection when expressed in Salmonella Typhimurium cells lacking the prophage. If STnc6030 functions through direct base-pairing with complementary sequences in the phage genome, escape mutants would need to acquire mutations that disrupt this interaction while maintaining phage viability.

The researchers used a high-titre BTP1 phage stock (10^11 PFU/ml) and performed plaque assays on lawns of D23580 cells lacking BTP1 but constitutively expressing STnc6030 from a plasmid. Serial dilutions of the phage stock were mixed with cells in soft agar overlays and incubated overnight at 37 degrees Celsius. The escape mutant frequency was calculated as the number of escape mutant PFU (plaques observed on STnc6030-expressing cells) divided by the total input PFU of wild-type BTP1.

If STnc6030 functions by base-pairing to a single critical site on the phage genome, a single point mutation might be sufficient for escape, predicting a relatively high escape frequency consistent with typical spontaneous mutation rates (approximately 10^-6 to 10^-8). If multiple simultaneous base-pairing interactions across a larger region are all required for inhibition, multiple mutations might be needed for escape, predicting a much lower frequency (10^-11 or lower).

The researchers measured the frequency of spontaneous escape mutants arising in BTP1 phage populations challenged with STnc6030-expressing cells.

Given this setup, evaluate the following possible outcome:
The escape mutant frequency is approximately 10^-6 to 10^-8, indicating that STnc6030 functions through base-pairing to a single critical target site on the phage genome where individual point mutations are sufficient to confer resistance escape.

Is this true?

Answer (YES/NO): YES